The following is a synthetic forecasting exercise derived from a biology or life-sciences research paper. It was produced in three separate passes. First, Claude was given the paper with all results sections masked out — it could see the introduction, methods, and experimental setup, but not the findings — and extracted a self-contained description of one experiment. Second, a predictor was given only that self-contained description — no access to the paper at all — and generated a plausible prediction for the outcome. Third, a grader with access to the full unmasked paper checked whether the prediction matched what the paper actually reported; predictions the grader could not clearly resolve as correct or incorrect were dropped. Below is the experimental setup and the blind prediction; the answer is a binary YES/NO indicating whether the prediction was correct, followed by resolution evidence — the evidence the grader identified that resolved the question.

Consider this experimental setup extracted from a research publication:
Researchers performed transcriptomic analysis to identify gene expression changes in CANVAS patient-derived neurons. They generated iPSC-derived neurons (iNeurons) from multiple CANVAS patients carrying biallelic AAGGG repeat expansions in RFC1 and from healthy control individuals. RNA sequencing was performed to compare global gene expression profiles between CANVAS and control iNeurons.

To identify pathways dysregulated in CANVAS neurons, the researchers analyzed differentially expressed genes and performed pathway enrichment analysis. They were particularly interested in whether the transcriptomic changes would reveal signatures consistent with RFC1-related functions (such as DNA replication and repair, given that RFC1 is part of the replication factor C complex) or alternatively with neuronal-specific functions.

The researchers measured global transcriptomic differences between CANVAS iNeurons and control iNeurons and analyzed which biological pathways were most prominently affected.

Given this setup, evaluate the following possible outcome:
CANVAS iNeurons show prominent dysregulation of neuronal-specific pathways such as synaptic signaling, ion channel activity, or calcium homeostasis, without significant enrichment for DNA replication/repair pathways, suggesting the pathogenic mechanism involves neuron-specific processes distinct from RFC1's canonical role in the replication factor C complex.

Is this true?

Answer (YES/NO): YES